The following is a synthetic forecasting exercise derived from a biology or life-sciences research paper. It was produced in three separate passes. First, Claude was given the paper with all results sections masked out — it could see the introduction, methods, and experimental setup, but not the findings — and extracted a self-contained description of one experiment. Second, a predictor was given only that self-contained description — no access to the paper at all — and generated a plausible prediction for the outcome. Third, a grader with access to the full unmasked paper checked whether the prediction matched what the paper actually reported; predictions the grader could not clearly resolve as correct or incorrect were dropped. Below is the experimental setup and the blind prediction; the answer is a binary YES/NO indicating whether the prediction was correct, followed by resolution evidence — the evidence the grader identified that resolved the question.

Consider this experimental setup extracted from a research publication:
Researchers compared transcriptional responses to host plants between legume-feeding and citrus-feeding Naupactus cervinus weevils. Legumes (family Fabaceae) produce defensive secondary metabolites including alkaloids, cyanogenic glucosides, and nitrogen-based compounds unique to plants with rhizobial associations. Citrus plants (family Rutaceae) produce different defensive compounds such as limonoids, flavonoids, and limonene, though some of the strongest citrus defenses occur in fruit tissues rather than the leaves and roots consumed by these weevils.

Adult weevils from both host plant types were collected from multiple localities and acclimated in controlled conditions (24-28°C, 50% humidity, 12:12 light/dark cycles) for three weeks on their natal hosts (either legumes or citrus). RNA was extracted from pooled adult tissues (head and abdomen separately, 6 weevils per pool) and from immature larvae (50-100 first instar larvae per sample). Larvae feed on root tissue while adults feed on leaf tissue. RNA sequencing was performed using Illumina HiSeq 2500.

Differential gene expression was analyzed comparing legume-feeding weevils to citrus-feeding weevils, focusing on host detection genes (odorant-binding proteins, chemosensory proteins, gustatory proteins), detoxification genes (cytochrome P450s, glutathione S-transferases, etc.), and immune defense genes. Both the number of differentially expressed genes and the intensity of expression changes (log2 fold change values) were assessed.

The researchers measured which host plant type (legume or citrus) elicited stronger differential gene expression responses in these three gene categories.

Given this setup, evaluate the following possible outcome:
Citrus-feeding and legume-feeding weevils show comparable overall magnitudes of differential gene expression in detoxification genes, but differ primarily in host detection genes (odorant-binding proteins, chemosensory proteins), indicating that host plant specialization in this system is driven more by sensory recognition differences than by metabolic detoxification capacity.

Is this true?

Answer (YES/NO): NO